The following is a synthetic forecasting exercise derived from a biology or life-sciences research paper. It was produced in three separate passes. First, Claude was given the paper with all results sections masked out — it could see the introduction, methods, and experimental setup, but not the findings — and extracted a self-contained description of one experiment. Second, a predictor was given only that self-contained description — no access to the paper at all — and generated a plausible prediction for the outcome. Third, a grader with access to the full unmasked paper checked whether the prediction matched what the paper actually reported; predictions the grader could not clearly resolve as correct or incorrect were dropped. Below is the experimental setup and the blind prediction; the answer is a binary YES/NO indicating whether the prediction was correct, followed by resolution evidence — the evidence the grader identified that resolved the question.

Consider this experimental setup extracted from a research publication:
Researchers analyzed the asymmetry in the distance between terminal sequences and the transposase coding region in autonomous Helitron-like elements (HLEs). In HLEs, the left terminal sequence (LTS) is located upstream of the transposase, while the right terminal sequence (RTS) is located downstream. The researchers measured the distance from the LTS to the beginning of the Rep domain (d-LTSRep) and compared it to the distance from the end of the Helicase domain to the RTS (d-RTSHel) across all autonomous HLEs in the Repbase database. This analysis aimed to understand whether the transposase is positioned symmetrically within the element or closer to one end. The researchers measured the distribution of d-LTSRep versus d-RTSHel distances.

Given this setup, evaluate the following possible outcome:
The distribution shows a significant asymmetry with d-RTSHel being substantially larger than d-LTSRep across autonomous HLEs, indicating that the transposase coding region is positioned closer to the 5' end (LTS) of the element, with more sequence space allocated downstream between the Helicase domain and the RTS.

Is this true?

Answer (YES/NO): NO